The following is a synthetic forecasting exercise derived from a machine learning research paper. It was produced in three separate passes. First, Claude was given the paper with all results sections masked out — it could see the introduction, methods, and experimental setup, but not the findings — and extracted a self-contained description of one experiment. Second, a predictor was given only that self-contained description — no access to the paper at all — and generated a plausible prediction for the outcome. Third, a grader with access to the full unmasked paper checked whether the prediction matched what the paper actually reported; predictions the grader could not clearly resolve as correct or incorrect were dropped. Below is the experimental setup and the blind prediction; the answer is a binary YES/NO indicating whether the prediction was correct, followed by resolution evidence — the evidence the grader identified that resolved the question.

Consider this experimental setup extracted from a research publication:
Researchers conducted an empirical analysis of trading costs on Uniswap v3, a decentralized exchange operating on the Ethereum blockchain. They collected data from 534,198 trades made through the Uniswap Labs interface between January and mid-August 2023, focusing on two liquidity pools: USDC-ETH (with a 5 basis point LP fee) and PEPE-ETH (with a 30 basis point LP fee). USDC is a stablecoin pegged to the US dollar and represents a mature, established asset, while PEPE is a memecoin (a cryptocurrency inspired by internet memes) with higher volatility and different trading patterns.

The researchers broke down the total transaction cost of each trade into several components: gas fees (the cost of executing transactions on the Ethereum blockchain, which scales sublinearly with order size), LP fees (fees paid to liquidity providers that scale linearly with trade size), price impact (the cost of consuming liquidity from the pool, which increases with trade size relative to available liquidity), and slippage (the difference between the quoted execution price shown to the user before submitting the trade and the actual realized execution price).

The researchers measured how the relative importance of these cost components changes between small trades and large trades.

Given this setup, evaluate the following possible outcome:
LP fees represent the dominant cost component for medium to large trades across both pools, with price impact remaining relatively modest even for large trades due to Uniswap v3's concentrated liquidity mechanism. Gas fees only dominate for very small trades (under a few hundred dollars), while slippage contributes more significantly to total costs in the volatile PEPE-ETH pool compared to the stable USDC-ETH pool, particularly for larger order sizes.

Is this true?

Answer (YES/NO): NO